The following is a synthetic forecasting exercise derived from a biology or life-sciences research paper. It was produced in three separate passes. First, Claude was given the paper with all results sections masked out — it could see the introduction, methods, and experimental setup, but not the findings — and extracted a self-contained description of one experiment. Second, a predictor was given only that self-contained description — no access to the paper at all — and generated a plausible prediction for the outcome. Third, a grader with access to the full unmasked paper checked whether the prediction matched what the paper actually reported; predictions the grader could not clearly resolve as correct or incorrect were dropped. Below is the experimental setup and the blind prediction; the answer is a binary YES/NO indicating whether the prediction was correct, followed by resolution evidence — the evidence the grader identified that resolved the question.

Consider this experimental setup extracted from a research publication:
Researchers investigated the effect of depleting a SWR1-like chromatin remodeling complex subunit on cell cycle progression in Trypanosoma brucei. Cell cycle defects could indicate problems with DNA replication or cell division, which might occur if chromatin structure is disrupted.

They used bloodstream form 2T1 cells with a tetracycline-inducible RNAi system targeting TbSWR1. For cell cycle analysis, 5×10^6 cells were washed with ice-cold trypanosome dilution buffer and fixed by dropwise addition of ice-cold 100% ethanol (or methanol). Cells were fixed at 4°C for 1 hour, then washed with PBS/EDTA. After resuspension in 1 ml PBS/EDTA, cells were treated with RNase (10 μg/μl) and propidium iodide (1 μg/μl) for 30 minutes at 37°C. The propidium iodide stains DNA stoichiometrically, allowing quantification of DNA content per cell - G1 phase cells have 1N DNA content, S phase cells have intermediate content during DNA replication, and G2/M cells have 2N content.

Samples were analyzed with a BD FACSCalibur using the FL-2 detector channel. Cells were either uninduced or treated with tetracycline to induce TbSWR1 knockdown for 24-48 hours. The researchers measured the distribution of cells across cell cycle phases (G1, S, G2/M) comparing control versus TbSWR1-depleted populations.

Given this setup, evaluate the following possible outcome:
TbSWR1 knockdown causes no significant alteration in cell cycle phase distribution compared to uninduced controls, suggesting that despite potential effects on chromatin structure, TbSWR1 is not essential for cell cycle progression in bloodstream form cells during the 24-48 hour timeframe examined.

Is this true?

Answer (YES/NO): NO